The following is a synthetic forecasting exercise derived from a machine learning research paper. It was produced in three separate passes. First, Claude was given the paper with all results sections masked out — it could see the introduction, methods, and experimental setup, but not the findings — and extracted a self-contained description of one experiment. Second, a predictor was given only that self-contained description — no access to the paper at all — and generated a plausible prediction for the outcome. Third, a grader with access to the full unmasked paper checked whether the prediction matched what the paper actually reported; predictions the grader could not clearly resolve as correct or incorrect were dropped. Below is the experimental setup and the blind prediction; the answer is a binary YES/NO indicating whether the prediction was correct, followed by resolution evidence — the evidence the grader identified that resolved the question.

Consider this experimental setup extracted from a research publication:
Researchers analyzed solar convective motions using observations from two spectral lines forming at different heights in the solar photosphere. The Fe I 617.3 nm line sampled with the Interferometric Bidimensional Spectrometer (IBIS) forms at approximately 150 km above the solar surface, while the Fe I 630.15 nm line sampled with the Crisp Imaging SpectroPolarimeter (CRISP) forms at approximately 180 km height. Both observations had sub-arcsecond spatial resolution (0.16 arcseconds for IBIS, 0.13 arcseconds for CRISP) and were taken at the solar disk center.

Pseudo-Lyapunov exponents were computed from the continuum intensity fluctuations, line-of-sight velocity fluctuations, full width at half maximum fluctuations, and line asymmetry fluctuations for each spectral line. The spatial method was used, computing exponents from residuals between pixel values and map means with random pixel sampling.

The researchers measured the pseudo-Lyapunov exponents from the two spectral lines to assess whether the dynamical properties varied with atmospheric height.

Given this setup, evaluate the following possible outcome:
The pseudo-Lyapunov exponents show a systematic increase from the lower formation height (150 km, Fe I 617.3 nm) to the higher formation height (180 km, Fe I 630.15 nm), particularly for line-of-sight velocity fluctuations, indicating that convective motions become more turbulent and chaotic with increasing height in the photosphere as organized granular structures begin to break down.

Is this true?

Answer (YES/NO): NO